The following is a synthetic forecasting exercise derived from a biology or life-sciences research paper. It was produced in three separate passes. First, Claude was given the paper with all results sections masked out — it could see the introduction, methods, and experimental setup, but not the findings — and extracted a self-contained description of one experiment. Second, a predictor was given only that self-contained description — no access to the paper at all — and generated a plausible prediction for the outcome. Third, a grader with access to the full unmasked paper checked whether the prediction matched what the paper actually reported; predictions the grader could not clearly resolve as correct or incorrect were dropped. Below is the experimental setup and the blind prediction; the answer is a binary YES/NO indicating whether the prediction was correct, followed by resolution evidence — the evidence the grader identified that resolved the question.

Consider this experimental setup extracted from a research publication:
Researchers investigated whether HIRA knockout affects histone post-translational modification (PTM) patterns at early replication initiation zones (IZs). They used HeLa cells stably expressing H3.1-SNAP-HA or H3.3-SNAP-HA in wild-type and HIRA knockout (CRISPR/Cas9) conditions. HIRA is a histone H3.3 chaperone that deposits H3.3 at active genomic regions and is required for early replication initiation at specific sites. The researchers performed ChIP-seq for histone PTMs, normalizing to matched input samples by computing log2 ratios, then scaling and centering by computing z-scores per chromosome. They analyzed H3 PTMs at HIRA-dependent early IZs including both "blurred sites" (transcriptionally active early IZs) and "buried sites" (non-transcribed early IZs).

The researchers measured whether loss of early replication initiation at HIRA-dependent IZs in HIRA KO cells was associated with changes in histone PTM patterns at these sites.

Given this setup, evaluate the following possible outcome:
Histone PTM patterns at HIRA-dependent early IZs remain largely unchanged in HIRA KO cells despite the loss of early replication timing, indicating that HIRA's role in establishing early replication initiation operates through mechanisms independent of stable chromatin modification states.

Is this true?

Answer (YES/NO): YES